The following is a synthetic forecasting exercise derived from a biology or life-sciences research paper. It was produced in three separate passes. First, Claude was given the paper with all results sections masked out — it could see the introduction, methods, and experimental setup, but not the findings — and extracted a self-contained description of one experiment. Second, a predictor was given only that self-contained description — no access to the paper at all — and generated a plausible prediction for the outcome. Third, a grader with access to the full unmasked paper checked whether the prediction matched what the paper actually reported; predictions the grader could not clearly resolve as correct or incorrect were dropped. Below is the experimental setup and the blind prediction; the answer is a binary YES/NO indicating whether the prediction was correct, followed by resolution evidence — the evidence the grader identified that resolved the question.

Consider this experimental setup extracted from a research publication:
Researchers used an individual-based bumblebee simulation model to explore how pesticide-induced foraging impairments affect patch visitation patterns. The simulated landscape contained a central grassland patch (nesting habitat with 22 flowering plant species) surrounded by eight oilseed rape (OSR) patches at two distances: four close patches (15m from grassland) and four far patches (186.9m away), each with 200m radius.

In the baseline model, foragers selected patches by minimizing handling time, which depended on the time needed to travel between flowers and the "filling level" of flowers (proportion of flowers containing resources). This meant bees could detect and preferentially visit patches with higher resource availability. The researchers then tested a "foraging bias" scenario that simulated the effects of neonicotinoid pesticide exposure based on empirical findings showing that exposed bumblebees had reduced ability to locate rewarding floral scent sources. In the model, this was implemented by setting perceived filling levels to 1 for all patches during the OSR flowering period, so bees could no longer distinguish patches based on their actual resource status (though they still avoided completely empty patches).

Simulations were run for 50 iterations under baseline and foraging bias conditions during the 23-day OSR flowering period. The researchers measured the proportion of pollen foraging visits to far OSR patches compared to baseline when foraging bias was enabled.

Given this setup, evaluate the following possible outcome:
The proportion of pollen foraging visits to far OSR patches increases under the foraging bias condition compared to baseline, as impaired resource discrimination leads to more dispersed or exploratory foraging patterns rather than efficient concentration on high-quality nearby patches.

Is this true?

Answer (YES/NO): YES